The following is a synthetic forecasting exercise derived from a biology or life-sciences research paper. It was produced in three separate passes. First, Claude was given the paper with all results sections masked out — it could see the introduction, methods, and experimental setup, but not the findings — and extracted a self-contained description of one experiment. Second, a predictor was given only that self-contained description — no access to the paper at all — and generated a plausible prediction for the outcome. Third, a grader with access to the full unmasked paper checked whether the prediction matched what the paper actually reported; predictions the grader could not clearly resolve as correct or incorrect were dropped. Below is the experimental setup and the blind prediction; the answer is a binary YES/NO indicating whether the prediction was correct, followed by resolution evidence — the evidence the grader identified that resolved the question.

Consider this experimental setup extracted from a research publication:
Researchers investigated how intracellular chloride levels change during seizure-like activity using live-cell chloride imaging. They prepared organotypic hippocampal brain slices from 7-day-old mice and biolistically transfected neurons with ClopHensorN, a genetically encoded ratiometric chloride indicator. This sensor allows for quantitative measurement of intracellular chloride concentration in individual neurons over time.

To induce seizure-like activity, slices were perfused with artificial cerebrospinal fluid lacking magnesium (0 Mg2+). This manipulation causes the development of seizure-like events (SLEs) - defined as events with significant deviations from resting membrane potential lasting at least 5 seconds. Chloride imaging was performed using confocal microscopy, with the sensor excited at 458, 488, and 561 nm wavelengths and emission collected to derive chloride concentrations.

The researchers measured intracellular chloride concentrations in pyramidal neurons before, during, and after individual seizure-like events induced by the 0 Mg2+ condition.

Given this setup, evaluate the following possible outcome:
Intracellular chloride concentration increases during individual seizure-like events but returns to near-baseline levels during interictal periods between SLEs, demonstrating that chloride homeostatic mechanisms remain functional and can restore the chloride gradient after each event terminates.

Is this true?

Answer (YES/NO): NO